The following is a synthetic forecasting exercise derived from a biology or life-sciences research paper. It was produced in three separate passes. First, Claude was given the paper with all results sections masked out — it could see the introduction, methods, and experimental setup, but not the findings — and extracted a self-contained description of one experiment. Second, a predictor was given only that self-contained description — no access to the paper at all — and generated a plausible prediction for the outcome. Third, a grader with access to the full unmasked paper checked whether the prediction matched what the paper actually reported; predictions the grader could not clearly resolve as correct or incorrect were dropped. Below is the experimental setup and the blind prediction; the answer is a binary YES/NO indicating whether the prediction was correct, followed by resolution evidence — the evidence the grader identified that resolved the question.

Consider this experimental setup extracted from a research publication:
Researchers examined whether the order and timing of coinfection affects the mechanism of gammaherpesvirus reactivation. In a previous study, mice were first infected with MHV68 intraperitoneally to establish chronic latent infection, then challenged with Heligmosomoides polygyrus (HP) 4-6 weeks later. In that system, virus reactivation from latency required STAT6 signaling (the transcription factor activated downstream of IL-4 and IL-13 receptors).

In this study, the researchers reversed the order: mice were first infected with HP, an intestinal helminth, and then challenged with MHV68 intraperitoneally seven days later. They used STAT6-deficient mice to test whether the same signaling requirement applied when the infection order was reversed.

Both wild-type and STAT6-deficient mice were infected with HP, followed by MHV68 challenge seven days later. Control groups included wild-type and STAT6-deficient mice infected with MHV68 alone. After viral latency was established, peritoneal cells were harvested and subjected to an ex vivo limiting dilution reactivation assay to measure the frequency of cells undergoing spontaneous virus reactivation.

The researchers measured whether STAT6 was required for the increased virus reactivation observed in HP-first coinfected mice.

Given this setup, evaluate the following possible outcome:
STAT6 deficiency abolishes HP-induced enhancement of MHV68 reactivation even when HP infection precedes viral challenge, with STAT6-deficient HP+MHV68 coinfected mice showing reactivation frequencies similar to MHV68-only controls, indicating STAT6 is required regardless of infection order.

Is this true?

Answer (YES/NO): NO